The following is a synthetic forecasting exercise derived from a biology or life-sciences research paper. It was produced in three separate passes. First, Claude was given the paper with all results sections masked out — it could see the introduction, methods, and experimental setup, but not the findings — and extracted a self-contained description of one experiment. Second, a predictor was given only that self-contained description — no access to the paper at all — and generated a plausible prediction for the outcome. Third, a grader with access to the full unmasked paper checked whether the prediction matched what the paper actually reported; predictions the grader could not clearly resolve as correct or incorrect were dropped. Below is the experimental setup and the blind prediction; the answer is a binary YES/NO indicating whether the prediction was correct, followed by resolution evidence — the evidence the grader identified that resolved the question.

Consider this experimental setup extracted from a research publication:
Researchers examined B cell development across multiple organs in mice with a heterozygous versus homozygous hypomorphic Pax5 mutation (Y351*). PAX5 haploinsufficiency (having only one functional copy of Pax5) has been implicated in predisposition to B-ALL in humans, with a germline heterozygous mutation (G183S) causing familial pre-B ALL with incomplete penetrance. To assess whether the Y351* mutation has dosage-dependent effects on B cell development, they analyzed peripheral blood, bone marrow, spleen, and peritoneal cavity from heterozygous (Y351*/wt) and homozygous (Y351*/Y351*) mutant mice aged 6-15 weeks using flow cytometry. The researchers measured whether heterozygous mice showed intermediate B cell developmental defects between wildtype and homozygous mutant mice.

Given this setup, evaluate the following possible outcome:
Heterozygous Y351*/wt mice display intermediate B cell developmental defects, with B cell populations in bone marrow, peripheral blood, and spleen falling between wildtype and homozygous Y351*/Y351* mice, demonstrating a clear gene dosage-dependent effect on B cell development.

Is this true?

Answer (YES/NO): NO